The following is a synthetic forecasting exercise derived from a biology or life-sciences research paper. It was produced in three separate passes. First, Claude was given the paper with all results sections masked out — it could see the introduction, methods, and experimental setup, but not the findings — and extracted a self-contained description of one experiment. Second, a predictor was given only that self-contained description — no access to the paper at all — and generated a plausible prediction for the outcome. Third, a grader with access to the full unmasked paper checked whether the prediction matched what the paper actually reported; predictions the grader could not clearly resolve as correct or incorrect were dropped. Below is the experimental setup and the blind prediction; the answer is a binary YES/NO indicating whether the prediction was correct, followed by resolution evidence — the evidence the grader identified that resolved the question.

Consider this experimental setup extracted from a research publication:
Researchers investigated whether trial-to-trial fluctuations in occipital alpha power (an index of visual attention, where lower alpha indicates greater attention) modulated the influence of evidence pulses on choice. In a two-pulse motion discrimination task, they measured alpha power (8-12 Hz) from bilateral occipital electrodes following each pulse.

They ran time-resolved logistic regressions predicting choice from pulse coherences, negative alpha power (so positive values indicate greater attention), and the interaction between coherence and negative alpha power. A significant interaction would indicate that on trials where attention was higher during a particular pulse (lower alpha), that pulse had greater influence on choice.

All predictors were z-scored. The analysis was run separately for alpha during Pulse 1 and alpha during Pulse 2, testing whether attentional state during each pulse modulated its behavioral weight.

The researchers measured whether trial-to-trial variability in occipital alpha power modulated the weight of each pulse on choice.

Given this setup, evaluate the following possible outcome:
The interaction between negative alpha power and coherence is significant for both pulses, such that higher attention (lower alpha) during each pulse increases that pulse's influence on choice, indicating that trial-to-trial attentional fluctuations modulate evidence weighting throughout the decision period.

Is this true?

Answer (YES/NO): NO